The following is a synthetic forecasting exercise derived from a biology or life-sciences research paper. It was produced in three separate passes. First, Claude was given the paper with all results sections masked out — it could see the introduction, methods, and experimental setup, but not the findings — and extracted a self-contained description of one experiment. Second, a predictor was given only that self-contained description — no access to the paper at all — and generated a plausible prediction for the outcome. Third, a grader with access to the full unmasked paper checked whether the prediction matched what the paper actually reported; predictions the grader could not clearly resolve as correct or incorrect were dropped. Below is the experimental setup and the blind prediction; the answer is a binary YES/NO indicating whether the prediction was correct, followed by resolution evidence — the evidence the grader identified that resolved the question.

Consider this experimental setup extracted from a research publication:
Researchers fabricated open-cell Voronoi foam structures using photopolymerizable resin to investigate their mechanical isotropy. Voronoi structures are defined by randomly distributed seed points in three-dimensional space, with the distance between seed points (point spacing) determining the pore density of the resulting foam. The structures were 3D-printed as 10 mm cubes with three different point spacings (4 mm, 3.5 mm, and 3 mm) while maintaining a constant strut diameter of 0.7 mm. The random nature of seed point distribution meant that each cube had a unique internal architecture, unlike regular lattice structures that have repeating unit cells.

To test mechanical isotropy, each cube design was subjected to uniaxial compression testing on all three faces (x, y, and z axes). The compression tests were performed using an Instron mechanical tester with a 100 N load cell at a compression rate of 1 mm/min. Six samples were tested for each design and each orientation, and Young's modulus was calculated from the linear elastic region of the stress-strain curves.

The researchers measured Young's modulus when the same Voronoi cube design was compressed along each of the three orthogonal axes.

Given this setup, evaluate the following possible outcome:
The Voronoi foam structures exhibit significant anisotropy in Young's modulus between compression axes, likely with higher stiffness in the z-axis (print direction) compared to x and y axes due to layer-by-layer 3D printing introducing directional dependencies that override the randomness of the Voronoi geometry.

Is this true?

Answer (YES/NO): NO